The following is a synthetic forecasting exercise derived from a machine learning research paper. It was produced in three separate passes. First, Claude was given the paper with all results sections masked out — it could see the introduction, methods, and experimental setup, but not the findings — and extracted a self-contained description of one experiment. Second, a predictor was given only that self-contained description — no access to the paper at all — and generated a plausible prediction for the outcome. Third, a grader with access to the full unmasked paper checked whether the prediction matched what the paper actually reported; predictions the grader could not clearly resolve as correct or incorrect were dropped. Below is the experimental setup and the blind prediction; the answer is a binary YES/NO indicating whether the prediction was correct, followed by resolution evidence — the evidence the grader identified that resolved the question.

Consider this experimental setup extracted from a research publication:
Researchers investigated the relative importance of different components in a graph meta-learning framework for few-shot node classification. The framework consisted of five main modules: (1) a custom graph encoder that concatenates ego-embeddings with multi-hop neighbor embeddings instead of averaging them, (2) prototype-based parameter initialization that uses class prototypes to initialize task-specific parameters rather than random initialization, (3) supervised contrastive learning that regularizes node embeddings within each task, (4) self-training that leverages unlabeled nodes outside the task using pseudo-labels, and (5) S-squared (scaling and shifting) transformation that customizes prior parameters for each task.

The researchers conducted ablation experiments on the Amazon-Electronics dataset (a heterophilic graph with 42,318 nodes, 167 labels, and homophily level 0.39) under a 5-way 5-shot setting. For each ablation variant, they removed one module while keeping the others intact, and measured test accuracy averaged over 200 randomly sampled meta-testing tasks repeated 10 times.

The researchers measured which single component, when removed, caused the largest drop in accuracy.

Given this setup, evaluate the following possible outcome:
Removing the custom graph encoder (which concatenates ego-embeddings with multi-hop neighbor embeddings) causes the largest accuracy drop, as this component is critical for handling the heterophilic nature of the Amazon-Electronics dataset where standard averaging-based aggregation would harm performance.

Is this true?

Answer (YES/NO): NO